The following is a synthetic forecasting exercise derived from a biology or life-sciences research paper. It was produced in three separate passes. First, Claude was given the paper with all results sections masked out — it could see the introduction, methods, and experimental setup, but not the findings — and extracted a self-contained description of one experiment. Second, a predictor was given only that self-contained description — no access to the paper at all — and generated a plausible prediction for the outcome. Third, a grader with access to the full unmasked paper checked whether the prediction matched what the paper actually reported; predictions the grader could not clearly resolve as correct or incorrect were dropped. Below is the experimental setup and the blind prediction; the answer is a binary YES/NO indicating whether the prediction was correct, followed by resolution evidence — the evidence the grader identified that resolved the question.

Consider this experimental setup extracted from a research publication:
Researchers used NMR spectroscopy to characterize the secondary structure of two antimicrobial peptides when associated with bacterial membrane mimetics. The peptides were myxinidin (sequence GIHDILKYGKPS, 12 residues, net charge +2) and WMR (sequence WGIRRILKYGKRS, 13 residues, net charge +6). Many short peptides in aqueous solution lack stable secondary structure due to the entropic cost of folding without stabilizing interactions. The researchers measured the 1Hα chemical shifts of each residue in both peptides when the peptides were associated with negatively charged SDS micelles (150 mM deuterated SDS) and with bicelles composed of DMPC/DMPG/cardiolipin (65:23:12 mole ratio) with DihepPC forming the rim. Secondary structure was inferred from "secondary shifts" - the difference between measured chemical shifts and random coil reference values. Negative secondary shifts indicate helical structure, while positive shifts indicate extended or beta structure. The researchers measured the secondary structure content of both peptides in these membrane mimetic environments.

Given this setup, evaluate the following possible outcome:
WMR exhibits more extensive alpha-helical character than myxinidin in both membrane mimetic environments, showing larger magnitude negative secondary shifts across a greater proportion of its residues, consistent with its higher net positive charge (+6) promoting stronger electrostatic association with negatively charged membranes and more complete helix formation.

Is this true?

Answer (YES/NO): YES